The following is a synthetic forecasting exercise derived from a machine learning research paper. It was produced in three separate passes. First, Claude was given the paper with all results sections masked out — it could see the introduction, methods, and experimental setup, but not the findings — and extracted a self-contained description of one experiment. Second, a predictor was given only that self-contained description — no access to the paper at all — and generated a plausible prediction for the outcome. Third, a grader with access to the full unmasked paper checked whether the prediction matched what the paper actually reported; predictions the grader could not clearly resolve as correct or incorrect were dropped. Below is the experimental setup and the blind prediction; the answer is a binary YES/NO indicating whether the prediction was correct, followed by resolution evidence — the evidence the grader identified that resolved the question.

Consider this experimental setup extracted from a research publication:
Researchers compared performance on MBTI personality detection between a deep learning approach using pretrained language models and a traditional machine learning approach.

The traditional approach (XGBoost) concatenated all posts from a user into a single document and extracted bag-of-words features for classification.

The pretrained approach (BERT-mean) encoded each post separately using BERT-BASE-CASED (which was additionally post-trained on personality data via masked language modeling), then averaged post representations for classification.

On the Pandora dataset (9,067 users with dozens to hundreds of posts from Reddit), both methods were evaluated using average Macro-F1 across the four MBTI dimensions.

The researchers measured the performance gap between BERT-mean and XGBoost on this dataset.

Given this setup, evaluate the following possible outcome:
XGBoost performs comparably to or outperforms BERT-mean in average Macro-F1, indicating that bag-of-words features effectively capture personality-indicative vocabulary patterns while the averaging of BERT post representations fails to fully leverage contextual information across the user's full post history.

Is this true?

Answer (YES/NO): NO